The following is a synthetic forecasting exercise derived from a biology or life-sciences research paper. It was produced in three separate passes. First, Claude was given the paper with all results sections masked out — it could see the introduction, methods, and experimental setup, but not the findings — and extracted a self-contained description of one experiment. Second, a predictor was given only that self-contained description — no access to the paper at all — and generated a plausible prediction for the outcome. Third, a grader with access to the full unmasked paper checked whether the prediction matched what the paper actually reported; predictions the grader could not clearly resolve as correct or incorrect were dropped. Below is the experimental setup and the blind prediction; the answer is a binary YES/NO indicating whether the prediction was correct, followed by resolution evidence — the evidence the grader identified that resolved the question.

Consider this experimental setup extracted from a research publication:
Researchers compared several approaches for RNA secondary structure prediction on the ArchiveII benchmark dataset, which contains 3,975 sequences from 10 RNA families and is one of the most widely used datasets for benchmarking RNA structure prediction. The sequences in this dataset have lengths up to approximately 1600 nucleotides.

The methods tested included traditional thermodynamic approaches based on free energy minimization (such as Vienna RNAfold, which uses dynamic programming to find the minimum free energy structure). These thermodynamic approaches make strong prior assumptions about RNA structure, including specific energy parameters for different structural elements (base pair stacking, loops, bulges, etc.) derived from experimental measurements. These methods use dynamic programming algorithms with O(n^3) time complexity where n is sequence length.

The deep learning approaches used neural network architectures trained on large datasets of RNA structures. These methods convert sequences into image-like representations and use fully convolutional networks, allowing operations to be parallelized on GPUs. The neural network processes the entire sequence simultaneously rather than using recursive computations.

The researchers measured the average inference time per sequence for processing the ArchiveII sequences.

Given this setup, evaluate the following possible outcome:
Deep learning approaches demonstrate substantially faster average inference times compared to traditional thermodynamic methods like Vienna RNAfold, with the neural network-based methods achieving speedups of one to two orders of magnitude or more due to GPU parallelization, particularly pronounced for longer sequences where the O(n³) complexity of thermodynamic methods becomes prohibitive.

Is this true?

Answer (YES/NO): YES